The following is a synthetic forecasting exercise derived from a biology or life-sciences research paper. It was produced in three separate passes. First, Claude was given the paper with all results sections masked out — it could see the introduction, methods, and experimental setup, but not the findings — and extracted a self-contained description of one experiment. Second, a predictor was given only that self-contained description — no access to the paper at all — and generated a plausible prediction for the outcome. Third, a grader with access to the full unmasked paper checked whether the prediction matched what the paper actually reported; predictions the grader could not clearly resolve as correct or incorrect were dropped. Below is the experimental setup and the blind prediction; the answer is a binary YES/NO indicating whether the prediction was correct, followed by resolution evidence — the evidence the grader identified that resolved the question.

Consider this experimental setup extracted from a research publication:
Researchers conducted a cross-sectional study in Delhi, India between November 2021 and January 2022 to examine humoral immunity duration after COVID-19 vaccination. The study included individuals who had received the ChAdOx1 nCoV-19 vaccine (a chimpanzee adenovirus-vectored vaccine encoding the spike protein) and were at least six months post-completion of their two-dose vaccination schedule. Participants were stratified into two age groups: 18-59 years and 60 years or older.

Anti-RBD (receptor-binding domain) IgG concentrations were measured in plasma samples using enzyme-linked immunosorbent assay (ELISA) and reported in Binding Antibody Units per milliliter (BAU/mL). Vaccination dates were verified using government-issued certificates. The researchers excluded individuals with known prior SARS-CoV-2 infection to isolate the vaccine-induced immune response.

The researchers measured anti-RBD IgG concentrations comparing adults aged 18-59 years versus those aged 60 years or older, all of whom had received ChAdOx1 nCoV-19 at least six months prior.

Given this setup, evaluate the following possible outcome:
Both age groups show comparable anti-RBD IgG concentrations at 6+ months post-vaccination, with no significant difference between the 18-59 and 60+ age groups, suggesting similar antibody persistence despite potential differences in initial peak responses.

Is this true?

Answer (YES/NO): NO